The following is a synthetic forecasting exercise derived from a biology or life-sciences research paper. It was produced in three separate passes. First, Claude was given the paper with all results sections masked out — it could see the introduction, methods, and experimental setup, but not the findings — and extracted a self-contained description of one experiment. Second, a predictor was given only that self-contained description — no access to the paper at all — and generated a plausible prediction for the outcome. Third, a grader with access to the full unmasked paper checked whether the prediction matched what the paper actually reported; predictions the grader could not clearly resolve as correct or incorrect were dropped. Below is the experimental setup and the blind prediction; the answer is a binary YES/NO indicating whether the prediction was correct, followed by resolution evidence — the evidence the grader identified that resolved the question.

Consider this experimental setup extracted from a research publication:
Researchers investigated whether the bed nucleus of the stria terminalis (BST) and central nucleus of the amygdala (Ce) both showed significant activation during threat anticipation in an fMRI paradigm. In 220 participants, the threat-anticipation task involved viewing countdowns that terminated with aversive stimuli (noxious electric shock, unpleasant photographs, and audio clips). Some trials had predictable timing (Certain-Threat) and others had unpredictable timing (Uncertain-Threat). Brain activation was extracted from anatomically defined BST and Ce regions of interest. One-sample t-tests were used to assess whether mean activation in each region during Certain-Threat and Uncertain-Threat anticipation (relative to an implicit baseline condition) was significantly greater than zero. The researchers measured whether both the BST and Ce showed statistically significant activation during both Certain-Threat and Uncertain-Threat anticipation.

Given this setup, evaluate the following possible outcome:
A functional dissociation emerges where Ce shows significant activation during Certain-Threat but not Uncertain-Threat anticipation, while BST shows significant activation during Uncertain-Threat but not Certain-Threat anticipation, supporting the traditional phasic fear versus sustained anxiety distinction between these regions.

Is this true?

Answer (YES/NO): NO